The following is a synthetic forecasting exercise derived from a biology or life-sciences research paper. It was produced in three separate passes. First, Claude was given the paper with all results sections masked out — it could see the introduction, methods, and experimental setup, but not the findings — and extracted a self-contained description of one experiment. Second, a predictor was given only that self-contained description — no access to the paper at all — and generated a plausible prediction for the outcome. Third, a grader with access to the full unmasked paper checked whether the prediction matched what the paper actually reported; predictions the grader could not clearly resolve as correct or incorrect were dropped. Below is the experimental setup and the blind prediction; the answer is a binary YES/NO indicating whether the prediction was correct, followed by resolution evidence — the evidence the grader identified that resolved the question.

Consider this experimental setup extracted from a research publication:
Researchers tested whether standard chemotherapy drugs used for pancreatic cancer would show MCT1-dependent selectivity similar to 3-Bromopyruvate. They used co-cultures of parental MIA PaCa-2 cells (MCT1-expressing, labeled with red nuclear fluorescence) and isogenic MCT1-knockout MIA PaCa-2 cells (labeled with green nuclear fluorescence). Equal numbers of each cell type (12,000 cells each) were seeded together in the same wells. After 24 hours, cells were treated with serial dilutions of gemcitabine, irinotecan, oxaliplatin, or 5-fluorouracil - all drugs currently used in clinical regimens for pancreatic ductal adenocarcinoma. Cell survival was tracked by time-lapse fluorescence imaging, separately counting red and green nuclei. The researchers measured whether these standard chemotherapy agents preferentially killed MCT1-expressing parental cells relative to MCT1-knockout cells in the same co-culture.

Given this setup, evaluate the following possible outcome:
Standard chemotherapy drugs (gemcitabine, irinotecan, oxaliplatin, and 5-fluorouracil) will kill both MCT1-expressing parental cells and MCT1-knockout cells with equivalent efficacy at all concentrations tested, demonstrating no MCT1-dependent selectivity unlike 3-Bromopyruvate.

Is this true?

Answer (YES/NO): YES